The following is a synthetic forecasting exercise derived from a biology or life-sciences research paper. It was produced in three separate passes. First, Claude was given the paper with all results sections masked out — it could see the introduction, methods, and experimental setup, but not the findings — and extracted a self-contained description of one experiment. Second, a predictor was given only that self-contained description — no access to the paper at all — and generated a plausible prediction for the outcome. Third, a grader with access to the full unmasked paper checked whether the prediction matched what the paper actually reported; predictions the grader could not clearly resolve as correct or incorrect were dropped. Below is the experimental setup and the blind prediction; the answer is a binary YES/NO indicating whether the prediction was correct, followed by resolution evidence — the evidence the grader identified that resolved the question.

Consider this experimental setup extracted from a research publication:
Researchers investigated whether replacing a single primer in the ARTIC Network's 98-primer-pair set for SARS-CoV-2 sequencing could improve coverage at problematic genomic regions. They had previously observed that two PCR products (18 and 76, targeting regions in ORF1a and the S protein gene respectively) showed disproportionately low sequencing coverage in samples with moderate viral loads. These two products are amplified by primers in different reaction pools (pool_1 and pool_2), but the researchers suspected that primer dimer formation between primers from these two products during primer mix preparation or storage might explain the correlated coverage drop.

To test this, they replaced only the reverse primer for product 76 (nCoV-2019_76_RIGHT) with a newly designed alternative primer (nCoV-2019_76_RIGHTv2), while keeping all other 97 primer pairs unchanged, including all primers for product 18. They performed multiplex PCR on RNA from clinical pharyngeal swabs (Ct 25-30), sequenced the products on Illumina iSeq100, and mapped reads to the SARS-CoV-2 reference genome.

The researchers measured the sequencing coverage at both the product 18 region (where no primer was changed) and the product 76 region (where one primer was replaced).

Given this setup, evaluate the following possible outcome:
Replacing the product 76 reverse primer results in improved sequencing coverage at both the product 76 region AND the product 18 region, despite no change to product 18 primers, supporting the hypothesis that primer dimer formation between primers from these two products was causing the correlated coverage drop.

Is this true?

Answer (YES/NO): YES